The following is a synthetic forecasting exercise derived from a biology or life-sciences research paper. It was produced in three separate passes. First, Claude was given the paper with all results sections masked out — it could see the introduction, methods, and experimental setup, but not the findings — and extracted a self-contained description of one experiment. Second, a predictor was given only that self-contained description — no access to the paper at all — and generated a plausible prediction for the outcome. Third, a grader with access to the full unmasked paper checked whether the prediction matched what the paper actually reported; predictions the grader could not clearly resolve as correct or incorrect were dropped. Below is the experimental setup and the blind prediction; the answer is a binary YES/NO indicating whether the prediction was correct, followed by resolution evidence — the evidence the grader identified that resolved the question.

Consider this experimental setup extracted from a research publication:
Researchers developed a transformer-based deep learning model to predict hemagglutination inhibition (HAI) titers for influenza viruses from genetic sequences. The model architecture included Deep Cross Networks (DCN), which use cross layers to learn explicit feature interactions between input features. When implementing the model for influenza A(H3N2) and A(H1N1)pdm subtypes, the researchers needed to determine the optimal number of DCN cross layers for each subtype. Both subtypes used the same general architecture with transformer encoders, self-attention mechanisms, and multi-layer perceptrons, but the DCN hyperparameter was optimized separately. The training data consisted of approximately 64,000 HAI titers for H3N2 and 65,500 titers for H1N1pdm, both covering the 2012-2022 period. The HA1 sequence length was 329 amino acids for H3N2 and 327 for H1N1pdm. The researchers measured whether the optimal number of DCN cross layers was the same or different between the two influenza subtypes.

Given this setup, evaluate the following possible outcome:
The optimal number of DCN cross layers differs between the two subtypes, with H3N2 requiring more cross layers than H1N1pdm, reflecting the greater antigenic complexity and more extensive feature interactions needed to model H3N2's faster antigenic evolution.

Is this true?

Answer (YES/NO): NO